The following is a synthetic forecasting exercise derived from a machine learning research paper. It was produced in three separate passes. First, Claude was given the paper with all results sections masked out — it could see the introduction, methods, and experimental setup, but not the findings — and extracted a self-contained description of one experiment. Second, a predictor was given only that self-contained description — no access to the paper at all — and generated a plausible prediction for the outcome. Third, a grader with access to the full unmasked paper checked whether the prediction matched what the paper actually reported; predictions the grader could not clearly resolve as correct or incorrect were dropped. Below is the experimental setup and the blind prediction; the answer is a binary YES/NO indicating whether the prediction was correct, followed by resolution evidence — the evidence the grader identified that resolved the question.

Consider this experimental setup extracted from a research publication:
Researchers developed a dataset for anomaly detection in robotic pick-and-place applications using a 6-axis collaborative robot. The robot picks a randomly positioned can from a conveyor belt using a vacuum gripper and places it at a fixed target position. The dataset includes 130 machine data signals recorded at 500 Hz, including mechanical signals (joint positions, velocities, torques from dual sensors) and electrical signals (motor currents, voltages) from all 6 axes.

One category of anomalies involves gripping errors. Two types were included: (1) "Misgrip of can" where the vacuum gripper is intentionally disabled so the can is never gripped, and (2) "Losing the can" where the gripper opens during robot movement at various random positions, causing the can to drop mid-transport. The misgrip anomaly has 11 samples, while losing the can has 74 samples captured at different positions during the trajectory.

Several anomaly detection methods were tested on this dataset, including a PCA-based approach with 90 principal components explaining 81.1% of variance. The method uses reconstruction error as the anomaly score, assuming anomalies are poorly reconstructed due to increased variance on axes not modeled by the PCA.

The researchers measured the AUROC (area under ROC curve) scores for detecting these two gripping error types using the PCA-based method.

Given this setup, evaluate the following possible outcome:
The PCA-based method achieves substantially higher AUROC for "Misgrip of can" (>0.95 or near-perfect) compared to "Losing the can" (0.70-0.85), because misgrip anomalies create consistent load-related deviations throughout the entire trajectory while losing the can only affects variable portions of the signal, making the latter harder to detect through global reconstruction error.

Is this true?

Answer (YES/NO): YES